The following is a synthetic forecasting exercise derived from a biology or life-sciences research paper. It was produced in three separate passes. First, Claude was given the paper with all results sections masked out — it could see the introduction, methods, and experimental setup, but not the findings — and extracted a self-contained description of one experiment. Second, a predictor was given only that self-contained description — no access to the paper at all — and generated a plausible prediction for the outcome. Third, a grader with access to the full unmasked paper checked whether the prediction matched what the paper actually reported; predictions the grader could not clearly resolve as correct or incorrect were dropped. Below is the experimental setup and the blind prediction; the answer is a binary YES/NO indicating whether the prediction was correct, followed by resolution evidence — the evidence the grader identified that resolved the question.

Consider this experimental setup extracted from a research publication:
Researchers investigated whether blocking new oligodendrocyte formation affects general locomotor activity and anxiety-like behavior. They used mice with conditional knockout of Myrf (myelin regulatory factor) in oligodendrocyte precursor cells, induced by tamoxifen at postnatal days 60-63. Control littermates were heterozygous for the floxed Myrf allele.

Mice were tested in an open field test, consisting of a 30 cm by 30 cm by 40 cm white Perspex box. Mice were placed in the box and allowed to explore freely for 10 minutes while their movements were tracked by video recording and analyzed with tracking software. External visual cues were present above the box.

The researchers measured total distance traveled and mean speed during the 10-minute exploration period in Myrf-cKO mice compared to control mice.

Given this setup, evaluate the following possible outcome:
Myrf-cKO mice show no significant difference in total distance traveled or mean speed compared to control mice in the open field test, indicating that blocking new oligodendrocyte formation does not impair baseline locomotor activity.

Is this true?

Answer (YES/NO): YES